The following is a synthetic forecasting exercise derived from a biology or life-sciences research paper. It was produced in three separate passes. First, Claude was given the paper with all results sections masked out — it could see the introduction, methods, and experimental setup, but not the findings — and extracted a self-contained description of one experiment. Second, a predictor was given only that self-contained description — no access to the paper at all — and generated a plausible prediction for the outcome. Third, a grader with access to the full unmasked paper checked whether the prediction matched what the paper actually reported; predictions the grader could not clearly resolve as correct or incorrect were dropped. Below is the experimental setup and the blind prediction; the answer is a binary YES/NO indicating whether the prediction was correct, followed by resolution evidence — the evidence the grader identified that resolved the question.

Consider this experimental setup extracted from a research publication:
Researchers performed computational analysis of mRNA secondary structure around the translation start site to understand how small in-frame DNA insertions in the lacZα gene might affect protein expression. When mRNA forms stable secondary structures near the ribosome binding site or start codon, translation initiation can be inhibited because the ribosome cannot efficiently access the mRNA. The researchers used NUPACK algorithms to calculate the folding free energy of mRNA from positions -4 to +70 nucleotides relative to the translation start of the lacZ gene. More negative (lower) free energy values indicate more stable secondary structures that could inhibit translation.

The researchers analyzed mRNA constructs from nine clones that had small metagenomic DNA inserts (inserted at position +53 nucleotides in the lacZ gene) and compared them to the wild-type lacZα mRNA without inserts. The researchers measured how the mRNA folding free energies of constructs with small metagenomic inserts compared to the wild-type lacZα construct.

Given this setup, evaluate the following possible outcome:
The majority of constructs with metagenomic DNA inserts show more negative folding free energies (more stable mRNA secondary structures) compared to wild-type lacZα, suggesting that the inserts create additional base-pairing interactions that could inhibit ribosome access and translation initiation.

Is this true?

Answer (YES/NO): NO